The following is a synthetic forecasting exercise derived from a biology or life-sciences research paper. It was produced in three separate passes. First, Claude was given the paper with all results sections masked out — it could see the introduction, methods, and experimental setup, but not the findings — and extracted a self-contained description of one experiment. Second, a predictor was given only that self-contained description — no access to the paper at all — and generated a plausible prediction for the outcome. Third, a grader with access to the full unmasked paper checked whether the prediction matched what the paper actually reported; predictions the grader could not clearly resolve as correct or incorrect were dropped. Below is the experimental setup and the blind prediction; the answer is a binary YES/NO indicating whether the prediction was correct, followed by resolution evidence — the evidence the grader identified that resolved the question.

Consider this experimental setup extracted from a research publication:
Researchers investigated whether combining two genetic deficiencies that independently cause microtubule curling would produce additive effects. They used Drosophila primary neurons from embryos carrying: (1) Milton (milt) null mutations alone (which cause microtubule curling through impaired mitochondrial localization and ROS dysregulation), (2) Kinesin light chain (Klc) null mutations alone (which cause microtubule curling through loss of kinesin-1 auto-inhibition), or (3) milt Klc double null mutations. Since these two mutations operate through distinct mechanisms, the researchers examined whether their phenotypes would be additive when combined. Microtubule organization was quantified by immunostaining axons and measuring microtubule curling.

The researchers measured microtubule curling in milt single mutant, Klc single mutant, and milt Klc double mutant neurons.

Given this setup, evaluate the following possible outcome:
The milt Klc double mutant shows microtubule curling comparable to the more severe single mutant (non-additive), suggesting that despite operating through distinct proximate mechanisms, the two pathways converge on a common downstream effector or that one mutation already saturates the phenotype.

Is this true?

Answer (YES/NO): YES